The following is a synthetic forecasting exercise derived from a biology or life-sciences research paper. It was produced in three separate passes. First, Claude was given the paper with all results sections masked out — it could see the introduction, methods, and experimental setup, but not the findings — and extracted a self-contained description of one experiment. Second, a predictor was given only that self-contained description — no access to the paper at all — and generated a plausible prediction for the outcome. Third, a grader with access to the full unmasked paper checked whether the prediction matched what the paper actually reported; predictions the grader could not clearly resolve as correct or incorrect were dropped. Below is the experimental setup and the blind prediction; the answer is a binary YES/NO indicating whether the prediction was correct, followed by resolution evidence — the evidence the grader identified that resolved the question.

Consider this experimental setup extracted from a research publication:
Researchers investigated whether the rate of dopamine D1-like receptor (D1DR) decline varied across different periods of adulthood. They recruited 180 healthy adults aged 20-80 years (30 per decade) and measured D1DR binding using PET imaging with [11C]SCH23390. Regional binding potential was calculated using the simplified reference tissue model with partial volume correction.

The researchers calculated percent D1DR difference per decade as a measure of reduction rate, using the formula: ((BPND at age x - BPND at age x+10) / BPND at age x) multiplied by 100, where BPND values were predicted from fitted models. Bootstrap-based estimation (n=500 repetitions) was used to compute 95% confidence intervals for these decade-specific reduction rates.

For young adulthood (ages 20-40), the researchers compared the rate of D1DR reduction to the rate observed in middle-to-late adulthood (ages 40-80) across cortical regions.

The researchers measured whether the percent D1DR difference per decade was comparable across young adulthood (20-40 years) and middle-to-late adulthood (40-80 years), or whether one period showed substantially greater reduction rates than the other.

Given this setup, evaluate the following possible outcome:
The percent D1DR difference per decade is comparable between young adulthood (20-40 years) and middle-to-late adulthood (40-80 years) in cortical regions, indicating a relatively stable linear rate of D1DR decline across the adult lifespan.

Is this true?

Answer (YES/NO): NO